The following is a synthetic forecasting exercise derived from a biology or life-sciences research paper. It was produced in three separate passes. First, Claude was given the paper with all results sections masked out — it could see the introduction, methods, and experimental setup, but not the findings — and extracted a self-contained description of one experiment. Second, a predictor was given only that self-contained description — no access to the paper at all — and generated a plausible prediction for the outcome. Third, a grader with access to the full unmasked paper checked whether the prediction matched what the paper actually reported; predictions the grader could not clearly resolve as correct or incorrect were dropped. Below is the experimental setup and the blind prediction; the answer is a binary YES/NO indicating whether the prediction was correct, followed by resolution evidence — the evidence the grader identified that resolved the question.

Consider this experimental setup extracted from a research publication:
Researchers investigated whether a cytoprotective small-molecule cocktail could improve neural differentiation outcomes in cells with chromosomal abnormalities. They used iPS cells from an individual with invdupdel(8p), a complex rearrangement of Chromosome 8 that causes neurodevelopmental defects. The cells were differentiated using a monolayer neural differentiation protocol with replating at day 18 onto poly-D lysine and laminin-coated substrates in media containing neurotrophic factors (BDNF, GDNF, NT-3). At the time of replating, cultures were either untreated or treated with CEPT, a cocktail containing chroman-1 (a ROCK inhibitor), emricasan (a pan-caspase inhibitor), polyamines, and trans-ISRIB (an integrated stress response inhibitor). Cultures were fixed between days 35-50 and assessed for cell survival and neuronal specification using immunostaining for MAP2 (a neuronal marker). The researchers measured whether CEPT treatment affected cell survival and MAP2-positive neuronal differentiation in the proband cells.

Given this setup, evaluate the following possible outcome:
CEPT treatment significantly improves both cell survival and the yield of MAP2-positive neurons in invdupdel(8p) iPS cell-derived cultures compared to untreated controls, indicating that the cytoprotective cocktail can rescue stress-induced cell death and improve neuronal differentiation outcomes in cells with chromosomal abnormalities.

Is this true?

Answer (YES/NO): YES